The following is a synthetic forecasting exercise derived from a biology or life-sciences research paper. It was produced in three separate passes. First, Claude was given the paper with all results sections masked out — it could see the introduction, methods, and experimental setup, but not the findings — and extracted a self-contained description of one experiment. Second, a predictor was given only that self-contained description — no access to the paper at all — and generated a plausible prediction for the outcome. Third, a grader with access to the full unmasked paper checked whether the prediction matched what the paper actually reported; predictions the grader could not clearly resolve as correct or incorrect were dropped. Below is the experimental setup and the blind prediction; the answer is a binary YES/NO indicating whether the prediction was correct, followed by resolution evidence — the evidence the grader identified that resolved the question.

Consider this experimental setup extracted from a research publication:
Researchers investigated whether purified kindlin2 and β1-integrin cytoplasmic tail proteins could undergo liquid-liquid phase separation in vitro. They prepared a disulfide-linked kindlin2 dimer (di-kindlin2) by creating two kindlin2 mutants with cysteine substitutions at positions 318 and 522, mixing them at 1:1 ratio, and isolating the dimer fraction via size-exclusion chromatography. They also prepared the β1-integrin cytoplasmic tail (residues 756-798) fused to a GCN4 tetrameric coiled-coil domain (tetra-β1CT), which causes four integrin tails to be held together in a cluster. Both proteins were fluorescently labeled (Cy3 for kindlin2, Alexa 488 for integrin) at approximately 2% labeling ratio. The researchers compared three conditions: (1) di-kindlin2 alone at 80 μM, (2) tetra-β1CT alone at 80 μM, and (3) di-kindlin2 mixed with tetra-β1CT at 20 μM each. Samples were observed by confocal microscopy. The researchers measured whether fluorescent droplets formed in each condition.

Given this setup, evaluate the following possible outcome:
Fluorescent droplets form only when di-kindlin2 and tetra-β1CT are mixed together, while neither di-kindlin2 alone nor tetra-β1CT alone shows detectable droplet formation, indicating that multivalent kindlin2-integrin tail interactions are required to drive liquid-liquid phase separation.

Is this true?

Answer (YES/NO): YES